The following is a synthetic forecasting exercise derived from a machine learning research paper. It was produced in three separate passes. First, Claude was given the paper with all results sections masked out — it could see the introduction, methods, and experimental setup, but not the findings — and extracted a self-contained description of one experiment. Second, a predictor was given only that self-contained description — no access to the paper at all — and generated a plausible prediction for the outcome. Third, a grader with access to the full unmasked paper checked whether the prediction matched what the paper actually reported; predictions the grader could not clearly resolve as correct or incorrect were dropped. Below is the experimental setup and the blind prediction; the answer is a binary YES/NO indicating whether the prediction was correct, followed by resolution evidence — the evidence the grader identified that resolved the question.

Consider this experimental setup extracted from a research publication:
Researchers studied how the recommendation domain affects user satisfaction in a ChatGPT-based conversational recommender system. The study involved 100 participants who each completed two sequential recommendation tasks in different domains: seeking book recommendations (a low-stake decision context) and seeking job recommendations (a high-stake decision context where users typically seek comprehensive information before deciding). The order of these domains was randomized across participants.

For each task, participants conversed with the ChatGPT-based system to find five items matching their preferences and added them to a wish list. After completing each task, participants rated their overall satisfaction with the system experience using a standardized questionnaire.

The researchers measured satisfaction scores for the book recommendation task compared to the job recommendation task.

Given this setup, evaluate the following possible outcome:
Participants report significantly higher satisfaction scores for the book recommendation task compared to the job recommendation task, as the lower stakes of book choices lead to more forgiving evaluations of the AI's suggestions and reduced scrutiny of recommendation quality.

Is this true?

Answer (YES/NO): NO